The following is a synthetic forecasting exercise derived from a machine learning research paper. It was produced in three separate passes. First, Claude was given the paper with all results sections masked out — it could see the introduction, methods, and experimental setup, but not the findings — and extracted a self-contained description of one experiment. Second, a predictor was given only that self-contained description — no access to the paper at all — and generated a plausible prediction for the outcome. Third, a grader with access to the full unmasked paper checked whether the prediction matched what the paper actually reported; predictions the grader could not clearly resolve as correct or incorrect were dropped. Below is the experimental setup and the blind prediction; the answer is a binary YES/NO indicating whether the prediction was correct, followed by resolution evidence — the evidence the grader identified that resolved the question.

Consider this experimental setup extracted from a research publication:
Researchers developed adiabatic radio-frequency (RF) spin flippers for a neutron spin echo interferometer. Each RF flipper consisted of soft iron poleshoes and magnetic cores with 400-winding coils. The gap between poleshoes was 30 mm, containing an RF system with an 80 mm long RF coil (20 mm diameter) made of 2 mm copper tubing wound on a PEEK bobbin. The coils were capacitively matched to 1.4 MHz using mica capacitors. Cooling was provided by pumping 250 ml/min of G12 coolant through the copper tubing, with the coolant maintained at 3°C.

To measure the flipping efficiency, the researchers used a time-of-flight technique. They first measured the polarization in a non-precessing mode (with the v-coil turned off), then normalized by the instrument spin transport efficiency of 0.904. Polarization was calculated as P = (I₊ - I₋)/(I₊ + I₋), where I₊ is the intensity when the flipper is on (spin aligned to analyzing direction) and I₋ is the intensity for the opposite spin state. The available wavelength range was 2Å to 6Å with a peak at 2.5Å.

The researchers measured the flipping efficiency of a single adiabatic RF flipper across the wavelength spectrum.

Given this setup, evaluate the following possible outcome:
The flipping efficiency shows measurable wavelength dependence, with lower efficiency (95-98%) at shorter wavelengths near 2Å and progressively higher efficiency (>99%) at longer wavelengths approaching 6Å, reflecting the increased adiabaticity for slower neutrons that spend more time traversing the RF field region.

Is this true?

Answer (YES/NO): NO